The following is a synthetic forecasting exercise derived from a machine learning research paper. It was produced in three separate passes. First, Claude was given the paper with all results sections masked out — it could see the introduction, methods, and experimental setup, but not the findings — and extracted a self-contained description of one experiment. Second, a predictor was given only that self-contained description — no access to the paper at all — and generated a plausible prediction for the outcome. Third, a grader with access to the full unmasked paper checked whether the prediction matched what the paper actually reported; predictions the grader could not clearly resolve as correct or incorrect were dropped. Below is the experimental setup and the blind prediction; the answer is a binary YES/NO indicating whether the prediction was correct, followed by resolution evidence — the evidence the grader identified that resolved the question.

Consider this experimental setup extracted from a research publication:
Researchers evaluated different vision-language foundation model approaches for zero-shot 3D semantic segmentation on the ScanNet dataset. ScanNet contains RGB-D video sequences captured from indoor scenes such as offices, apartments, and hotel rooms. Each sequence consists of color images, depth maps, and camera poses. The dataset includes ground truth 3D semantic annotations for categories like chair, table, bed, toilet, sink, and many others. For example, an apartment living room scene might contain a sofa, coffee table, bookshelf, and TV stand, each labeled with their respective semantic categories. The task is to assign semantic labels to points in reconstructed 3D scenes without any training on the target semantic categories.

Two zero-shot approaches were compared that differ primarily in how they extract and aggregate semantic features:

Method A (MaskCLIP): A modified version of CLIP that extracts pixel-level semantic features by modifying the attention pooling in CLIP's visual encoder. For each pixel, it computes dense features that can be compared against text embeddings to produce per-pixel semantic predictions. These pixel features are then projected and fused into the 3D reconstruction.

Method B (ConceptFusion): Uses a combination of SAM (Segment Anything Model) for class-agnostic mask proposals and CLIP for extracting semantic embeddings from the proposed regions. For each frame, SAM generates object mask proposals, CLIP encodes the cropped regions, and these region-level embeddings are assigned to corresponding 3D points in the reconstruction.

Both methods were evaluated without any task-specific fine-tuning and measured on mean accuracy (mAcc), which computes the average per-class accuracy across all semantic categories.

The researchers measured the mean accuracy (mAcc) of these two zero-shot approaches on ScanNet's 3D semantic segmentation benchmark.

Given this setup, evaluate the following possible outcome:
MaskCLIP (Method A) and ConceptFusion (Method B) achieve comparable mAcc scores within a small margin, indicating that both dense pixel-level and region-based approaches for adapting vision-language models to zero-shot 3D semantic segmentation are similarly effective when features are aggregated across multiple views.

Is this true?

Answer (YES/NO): NO